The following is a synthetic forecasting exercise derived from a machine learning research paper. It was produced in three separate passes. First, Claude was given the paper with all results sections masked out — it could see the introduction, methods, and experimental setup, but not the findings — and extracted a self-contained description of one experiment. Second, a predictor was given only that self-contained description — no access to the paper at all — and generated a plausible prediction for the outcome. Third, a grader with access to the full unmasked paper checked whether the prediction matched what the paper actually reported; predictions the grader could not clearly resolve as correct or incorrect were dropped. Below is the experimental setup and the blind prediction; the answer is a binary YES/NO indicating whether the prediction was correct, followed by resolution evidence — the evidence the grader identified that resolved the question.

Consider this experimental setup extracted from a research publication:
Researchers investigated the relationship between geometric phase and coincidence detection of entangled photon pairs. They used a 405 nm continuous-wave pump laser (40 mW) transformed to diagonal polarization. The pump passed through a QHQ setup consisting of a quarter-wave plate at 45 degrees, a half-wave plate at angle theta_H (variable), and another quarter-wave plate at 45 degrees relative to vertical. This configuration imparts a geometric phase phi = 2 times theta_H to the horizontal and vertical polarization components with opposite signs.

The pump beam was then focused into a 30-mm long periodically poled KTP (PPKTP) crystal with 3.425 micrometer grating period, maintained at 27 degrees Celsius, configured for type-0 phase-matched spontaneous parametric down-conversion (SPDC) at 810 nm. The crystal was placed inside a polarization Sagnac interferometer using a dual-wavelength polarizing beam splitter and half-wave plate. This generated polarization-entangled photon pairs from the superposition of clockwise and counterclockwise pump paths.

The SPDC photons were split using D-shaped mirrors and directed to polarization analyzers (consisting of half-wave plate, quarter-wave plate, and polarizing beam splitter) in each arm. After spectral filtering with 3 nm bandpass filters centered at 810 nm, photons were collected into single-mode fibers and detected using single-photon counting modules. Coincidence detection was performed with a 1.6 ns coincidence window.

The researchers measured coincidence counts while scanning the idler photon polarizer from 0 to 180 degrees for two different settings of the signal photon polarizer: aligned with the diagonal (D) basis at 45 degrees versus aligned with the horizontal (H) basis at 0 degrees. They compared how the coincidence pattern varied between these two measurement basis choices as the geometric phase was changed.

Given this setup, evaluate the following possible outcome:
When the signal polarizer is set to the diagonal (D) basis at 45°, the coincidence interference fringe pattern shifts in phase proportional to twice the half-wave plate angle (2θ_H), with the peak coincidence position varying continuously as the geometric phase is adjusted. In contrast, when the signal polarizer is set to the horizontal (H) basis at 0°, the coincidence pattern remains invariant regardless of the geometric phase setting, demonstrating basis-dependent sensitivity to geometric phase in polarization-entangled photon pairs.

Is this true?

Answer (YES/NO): NO